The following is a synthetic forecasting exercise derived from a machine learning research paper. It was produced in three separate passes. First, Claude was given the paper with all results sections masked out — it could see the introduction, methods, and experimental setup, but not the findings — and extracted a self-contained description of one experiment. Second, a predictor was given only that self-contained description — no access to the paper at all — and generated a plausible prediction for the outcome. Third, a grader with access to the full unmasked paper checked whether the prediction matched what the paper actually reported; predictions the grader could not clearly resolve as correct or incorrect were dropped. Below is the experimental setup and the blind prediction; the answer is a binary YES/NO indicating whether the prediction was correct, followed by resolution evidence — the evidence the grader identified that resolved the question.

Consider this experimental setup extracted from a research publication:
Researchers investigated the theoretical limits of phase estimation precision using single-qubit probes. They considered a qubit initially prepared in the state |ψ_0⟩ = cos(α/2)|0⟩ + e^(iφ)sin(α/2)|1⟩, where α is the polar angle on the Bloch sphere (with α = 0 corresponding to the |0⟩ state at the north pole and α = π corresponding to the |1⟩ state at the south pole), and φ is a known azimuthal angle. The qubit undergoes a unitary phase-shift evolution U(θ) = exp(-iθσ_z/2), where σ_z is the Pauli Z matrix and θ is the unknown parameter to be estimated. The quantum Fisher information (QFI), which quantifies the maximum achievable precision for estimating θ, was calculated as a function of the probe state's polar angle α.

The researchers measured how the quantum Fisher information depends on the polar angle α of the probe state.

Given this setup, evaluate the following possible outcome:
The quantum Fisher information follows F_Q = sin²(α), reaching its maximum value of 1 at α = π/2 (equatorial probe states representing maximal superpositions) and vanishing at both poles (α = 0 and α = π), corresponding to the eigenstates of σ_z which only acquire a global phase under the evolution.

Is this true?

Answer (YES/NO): YES